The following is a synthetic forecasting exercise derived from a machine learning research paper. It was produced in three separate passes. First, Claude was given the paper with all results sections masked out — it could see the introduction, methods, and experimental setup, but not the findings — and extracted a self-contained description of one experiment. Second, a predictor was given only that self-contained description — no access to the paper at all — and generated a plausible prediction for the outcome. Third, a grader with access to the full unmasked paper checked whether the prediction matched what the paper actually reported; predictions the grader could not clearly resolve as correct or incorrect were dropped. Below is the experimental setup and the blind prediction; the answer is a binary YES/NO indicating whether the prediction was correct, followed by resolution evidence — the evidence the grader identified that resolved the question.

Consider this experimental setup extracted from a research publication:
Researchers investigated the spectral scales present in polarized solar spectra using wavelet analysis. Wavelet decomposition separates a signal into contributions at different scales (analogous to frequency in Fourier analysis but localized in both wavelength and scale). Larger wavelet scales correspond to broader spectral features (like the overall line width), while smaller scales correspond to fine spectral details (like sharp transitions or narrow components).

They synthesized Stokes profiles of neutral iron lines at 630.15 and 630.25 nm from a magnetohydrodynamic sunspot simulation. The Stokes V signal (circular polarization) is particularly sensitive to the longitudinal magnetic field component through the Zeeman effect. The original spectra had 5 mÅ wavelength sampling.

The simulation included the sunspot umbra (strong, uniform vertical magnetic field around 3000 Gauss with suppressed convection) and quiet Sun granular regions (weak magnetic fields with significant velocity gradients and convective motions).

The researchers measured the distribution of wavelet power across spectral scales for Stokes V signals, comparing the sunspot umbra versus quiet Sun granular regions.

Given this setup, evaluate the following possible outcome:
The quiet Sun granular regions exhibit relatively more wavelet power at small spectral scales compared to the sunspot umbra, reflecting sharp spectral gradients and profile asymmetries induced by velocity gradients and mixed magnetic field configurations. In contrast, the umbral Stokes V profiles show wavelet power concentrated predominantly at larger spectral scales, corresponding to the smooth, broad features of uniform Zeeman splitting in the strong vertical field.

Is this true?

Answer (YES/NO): YES